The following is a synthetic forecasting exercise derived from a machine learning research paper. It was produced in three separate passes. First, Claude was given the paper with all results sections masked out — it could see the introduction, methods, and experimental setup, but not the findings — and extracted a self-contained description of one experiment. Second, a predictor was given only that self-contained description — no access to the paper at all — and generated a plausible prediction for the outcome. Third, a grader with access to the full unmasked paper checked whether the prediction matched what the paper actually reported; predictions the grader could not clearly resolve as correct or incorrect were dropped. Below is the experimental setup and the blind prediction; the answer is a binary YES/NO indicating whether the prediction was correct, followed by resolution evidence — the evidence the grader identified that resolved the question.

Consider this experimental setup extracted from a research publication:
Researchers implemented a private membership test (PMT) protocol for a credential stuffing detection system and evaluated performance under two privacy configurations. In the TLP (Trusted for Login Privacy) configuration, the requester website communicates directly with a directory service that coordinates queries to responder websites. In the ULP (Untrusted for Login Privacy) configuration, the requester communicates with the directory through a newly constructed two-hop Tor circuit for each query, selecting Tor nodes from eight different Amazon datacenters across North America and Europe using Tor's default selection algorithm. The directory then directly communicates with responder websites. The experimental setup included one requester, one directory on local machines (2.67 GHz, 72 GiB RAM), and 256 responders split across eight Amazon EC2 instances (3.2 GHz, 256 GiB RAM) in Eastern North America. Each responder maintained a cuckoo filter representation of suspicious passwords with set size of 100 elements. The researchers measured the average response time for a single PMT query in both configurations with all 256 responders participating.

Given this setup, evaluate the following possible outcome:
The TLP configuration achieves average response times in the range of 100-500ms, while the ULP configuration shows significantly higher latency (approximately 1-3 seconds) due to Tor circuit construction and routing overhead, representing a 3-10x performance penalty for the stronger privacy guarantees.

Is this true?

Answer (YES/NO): NO